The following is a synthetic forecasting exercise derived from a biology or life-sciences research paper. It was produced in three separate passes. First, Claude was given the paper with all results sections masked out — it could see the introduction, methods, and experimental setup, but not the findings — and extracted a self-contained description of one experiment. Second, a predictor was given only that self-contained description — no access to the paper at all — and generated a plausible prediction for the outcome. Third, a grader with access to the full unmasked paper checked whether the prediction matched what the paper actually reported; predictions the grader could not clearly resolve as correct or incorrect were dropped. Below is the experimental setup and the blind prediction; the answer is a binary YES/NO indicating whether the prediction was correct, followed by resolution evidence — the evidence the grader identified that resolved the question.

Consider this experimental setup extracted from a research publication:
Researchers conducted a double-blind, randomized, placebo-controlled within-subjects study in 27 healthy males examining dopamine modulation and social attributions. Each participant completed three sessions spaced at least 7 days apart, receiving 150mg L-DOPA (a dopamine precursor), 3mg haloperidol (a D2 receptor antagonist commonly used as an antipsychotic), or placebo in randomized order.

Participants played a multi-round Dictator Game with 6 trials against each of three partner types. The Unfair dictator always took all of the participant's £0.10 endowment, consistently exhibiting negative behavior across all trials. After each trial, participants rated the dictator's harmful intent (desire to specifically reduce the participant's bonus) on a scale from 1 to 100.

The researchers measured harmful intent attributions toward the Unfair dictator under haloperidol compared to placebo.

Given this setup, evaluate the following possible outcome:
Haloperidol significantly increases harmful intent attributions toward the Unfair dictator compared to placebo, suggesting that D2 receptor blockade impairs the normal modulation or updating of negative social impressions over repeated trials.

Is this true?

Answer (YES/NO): NO